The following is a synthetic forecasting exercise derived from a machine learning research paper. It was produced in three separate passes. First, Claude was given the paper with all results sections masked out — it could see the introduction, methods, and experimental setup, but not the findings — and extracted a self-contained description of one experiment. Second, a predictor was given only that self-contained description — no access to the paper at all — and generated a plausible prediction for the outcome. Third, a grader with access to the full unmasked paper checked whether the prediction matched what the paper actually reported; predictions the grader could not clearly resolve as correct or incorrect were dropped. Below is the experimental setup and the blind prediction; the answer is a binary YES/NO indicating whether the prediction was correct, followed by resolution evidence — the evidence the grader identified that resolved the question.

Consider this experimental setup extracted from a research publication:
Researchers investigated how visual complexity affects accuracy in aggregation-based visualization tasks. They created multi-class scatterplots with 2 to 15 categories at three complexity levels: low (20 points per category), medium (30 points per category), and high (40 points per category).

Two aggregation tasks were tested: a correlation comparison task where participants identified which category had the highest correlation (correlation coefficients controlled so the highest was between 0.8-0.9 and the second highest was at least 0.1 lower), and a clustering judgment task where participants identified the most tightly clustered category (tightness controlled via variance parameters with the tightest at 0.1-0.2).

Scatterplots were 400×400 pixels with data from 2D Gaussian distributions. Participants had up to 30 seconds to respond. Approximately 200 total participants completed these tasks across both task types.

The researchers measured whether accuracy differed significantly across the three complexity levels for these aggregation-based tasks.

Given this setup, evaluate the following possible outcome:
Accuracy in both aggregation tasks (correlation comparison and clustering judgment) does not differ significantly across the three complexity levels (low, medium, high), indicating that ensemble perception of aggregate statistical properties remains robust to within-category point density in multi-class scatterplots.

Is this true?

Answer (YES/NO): YES